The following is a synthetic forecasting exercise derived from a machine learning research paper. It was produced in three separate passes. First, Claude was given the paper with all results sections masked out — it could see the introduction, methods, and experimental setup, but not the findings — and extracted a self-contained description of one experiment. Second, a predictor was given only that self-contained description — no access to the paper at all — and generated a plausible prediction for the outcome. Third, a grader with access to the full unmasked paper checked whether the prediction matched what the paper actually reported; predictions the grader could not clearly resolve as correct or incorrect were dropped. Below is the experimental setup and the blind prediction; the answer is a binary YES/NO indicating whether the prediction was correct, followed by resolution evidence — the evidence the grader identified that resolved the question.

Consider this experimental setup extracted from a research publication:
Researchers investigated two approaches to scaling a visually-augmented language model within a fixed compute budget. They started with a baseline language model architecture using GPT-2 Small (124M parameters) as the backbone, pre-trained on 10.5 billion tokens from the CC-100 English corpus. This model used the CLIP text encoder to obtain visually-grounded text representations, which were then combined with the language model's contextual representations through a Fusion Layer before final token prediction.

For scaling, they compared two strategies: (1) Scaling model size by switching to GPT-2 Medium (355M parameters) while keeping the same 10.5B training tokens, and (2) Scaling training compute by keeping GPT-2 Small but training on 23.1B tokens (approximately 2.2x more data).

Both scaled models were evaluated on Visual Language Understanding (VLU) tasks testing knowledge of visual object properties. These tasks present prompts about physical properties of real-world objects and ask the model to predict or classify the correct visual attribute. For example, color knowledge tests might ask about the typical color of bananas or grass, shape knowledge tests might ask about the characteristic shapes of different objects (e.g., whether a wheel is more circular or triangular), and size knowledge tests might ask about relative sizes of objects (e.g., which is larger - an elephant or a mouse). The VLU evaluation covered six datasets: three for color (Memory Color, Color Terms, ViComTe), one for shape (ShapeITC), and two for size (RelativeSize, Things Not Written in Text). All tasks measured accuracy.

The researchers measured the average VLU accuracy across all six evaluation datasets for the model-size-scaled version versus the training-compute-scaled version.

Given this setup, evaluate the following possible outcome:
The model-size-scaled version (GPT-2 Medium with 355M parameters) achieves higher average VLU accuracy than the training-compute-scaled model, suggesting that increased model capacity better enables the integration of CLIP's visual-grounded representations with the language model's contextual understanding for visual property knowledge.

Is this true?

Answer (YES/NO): YES